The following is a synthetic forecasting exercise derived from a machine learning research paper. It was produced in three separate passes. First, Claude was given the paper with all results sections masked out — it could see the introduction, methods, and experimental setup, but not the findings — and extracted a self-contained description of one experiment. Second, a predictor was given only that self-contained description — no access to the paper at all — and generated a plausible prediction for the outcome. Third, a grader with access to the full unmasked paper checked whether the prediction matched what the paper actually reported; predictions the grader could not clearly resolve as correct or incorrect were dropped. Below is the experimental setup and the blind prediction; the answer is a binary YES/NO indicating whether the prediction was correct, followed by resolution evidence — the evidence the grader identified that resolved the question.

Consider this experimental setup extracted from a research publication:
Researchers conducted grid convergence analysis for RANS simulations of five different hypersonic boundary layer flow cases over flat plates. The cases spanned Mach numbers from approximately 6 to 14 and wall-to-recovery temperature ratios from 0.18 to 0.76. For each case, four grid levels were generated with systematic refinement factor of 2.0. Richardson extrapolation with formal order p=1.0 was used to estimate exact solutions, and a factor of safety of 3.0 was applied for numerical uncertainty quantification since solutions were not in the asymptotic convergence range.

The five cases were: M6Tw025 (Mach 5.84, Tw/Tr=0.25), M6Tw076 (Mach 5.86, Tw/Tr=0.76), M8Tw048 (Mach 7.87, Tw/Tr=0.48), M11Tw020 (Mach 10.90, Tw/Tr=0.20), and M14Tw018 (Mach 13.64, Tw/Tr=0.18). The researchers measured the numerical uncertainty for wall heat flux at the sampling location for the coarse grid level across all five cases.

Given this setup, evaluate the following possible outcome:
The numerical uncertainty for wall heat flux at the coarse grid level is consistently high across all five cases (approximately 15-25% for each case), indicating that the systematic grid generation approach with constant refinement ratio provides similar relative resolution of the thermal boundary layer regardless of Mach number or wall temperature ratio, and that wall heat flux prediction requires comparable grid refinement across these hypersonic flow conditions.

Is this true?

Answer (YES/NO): NO